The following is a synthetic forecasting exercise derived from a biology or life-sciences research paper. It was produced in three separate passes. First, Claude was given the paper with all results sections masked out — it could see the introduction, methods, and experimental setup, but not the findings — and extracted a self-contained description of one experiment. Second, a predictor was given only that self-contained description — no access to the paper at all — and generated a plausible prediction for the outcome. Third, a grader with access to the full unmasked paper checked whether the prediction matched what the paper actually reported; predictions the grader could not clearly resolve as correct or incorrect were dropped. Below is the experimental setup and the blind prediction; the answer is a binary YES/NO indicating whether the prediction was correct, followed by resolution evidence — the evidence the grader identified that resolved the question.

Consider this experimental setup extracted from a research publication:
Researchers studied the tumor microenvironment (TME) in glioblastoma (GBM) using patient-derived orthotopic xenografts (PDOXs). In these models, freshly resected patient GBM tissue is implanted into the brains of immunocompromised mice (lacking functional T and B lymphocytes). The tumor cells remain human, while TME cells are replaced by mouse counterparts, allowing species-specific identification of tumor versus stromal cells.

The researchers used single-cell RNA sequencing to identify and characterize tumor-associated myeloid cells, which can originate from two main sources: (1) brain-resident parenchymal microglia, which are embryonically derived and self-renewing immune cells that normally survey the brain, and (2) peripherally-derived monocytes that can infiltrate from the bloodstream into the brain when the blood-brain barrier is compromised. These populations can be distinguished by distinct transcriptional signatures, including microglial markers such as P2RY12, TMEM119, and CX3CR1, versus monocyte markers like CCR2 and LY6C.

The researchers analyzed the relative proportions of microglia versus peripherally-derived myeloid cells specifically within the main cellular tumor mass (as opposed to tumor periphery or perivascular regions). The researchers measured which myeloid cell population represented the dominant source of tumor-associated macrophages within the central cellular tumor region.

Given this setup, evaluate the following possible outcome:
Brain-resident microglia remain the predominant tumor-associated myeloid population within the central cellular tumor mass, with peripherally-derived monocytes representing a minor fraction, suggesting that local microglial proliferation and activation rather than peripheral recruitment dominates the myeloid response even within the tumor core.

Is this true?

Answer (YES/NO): YES